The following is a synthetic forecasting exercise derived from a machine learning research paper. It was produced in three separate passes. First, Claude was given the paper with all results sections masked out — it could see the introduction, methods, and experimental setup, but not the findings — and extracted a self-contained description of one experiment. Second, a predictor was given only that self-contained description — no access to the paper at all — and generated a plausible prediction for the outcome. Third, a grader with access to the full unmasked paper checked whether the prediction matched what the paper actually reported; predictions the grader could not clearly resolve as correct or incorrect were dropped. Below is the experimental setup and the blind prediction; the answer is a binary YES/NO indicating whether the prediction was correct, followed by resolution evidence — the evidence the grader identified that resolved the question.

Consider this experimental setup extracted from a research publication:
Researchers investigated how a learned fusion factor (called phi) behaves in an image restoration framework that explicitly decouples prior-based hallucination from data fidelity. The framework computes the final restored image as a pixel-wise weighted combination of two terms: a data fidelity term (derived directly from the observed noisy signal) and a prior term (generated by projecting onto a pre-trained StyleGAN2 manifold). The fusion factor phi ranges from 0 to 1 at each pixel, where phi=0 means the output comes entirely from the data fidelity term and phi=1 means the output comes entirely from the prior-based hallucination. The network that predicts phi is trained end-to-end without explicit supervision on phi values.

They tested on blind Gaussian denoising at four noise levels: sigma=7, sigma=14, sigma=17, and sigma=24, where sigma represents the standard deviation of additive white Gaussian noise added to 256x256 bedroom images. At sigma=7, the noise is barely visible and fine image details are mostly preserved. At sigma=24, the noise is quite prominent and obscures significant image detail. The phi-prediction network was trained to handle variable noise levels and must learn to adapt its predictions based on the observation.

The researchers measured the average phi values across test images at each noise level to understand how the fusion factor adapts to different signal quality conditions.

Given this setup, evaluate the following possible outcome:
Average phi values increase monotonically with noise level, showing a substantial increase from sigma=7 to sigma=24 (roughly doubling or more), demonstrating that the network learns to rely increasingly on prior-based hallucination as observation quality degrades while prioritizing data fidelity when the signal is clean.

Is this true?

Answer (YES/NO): NO